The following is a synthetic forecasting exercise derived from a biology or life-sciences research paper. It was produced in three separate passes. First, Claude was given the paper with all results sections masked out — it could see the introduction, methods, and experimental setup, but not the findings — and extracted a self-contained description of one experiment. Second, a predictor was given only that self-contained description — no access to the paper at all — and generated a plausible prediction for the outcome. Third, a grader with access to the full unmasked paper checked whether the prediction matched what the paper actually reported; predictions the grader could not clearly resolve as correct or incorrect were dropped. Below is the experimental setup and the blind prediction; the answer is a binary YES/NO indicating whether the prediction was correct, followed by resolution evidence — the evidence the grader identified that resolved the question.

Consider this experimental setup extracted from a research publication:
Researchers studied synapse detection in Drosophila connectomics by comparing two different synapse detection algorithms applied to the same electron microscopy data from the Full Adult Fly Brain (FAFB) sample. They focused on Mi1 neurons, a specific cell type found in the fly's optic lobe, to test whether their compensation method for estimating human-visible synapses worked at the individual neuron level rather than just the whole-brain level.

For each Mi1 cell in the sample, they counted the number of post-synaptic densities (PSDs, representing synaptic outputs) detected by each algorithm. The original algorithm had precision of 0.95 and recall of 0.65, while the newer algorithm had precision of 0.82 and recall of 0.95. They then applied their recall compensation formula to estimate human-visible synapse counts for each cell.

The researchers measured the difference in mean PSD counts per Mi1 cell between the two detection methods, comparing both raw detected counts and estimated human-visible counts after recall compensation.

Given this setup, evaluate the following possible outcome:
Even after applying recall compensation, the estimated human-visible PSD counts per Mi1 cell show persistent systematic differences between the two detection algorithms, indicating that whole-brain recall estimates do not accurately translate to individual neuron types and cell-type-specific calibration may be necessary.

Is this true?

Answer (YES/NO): NO